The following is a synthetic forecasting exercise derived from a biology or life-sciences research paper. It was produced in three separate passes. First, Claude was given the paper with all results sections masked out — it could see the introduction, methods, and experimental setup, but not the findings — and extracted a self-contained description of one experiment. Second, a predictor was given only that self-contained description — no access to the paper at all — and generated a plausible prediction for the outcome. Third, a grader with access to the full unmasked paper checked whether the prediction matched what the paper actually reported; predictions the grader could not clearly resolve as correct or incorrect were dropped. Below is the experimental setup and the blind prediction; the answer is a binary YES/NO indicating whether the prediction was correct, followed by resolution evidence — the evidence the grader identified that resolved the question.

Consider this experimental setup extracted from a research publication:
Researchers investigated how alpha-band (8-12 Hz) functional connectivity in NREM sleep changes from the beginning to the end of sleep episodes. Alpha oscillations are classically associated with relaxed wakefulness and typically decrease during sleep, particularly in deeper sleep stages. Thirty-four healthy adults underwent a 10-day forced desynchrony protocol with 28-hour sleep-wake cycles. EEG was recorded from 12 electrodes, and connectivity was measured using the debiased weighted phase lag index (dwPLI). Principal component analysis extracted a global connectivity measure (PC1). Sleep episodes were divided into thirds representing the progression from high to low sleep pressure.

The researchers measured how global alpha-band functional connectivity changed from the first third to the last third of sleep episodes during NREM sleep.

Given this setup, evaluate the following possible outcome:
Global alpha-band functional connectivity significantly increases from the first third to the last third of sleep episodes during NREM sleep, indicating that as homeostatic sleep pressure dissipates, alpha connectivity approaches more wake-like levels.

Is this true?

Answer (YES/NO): NO